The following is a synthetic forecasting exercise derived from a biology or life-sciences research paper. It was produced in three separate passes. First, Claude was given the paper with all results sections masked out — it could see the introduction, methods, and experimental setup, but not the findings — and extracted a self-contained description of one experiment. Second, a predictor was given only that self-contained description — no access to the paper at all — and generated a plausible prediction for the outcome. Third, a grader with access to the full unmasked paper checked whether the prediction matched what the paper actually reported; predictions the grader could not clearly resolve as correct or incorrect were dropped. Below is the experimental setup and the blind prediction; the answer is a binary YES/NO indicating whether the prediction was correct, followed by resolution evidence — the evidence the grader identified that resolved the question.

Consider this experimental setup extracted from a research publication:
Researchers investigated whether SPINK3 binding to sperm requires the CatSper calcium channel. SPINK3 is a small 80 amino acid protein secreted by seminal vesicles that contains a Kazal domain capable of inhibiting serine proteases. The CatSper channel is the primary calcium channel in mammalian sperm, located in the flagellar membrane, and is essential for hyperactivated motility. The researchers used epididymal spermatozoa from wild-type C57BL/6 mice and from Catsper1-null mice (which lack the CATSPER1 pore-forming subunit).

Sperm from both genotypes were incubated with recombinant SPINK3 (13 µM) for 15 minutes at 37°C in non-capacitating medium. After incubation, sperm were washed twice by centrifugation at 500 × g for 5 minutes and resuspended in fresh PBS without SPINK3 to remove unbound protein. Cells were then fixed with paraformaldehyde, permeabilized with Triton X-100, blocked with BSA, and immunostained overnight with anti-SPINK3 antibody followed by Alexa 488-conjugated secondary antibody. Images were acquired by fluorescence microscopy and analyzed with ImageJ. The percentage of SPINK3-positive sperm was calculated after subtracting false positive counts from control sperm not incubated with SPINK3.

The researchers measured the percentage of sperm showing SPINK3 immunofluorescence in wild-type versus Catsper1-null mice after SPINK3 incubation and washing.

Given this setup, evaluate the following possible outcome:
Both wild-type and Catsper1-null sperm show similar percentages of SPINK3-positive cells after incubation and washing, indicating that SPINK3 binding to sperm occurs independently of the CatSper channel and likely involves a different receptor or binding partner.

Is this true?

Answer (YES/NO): NO